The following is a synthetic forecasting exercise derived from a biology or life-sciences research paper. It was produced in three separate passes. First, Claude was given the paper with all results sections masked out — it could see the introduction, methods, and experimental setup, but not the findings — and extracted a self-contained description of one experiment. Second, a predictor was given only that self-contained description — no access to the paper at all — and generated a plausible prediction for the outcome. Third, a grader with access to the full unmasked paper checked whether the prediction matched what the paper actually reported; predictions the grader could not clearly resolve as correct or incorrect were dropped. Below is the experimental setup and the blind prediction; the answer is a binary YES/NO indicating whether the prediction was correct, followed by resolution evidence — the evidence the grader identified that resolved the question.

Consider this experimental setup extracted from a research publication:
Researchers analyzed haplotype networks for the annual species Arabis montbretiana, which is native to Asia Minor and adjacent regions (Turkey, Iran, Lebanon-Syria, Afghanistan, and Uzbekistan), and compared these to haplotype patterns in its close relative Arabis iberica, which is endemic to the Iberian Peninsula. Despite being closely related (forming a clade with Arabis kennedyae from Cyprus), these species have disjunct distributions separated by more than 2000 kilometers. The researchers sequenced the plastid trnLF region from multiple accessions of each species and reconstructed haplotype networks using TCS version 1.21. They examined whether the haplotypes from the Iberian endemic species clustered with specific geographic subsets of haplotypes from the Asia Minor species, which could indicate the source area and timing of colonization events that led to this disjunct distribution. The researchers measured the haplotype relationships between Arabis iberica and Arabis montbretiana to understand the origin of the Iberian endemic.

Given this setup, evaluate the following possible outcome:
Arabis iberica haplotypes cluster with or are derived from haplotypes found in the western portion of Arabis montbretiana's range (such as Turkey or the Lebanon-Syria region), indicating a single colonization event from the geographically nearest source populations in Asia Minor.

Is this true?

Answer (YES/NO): NO